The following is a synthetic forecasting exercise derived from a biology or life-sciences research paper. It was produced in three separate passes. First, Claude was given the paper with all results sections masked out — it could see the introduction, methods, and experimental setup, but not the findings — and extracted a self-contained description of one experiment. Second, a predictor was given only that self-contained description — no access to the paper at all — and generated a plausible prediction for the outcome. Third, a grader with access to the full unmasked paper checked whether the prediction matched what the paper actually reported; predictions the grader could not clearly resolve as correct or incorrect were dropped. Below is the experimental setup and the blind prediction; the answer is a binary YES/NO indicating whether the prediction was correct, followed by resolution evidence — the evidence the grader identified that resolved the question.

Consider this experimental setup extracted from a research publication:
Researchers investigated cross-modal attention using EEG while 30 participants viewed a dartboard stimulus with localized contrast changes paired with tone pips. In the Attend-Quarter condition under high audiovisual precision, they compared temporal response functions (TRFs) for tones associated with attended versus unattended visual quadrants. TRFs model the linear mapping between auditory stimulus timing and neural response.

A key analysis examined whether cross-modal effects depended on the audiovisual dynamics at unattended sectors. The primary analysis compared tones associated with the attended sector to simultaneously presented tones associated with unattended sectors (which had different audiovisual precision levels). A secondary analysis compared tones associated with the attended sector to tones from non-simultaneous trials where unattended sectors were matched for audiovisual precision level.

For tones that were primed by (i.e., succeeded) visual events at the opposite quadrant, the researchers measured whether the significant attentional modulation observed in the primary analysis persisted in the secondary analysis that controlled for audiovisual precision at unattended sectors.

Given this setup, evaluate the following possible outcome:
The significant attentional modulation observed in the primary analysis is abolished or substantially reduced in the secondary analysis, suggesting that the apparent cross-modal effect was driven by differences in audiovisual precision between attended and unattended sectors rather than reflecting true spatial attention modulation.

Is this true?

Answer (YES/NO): YES